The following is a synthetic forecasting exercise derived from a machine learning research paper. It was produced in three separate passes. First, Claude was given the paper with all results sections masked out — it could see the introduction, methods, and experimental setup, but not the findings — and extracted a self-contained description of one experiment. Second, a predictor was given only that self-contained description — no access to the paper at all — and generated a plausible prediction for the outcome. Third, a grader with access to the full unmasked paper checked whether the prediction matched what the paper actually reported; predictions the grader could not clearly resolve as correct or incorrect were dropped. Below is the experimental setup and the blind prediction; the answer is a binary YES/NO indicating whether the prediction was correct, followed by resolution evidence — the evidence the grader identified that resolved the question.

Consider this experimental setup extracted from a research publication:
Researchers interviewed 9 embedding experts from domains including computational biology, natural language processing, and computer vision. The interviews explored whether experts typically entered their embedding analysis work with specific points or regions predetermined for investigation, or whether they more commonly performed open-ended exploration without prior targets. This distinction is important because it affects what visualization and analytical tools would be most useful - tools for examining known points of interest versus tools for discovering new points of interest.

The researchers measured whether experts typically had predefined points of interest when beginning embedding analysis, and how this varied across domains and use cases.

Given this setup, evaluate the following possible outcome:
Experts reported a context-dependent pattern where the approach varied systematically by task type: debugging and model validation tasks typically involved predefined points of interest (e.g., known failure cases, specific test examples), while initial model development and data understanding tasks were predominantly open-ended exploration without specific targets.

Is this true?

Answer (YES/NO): NO